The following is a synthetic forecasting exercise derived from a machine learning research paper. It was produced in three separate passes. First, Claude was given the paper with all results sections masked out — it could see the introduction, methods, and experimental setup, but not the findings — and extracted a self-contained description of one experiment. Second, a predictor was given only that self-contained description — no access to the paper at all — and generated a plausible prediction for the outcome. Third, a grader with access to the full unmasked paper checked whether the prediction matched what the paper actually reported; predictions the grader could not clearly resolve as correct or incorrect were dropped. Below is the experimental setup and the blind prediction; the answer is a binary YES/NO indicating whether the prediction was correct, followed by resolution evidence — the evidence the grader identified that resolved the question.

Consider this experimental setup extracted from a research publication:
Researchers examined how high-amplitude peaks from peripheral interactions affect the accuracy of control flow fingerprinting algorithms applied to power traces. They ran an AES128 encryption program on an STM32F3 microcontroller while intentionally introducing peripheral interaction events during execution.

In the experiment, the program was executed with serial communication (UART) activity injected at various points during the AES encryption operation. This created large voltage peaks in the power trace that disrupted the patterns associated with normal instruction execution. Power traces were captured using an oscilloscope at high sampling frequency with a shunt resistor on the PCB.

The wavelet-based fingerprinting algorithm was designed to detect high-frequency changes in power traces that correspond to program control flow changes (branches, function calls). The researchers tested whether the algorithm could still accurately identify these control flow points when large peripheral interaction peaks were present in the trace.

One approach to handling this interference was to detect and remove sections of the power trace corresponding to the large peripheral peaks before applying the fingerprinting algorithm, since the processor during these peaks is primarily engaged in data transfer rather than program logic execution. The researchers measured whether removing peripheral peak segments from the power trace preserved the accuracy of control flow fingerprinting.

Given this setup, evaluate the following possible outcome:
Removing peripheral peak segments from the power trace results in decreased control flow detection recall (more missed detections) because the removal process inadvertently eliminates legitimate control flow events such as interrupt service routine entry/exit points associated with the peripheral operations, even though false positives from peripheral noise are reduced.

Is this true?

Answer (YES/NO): NO